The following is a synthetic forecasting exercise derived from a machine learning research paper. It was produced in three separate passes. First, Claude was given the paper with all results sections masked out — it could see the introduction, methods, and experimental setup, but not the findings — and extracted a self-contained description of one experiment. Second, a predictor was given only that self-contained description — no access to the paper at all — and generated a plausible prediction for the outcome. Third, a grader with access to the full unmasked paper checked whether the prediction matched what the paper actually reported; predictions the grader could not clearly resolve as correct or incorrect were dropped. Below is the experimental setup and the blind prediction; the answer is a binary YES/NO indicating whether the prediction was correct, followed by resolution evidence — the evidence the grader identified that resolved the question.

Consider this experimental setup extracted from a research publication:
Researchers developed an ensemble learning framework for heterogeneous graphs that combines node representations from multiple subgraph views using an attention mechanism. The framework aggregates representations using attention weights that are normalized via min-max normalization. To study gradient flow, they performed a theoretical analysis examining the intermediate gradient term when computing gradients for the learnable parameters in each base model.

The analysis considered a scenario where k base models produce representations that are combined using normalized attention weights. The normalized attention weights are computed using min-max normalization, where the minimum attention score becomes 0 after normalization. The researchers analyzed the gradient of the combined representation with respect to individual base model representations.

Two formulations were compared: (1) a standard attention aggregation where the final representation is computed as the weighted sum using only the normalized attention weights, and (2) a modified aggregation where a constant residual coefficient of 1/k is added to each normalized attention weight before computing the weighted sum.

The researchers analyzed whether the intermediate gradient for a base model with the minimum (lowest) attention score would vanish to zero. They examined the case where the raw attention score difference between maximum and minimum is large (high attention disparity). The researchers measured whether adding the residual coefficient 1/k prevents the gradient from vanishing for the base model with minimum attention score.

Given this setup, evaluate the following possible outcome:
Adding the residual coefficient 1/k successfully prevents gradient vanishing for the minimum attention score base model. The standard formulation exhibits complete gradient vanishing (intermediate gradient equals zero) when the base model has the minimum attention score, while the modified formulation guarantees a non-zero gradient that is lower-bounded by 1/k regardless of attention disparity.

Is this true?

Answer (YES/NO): YES